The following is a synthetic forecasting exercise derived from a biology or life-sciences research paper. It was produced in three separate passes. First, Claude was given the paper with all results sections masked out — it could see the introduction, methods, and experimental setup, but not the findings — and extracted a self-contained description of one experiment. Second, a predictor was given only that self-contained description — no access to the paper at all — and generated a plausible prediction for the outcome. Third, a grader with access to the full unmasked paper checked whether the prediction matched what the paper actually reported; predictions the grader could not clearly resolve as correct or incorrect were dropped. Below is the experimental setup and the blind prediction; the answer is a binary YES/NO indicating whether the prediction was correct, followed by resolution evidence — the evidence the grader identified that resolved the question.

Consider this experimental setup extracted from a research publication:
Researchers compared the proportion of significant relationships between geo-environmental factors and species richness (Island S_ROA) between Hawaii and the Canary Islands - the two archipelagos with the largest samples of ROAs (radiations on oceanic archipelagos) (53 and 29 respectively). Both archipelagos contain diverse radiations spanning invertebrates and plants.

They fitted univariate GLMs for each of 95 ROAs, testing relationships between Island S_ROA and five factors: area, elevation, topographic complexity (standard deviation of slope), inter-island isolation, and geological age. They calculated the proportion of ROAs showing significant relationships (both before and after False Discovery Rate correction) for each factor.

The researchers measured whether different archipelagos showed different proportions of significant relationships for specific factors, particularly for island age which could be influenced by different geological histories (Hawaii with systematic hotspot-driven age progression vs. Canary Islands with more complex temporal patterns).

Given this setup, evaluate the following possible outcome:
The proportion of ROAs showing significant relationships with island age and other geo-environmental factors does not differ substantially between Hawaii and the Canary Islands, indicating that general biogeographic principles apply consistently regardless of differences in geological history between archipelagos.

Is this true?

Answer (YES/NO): NO